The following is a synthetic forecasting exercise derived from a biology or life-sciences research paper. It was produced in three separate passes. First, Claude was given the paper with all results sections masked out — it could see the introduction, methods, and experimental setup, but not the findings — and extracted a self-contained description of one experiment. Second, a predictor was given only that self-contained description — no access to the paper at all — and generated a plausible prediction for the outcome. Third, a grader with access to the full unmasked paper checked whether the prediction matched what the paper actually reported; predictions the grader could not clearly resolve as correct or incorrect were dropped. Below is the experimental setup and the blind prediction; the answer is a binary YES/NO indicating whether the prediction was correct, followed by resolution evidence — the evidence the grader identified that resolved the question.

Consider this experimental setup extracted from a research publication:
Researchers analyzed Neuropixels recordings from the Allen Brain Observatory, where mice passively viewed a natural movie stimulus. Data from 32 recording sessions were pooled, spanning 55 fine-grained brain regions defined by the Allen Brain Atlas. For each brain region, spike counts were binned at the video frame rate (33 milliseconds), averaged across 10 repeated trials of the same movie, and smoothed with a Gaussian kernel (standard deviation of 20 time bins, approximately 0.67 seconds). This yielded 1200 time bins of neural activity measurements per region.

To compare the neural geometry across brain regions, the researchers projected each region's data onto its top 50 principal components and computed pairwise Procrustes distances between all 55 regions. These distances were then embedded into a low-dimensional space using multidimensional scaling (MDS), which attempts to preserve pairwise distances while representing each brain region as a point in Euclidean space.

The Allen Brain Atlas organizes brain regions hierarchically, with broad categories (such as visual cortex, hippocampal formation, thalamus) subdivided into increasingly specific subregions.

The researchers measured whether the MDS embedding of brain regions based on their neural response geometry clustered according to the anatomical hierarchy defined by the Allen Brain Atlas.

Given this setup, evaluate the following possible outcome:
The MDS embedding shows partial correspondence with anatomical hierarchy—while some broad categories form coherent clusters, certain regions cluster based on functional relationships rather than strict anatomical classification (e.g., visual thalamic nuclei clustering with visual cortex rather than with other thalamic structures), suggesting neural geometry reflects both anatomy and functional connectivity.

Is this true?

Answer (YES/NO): NO